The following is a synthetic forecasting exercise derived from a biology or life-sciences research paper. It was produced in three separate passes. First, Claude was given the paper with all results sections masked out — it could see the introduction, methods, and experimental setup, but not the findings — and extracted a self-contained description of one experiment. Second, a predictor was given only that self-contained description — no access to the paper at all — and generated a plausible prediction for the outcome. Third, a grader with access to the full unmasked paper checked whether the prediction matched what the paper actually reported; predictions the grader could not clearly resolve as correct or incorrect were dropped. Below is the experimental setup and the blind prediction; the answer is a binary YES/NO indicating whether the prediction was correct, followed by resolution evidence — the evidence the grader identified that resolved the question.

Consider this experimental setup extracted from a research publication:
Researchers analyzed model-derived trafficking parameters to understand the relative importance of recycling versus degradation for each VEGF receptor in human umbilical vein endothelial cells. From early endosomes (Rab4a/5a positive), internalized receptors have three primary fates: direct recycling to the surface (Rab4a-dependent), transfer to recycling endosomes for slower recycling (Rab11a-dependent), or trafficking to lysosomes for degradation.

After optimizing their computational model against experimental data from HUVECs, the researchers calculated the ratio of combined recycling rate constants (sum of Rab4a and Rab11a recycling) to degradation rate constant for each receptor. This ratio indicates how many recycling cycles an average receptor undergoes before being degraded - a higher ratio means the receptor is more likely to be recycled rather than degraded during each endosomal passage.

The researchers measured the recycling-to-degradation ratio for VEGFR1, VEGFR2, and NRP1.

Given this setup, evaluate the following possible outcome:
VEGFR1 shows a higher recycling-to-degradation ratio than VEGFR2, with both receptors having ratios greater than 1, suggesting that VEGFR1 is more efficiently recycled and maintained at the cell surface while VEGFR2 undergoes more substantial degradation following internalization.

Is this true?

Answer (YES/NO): NO